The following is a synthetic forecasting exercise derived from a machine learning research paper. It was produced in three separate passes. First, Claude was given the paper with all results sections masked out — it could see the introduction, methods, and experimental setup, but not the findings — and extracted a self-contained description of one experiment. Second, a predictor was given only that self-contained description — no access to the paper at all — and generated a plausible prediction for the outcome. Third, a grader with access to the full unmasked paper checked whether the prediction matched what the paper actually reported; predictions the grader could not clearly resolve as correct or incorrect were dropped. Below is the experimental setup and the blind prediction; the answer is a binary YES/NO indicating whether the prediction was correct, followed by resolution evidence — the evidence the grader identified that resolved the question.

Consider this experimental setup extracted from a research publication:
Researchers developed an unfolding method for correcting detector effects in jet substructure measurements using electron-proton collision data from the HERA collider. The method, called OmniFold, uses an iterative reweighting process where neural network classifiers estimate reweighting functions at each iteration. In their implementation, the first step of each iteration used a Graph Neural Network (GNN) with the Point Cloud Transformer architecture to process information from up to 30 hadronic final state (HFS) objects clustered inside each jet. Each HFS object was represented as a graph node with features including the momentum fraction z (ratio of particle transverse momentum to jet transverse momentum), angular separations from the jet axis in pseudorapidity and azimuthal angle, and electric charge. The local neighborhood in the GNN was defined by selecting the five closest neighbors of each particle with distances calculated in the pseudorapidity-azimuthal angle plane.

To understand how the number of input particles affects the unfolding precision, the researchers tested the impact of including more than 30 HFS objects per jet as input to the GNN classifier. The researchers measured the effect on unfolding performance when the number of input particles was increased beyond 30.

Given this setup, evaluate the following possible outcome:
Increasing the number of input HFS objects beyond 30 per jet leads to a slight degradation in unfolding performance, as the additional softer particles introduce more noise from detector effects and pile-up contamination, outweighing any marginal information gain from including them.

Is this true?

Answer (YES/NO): NO